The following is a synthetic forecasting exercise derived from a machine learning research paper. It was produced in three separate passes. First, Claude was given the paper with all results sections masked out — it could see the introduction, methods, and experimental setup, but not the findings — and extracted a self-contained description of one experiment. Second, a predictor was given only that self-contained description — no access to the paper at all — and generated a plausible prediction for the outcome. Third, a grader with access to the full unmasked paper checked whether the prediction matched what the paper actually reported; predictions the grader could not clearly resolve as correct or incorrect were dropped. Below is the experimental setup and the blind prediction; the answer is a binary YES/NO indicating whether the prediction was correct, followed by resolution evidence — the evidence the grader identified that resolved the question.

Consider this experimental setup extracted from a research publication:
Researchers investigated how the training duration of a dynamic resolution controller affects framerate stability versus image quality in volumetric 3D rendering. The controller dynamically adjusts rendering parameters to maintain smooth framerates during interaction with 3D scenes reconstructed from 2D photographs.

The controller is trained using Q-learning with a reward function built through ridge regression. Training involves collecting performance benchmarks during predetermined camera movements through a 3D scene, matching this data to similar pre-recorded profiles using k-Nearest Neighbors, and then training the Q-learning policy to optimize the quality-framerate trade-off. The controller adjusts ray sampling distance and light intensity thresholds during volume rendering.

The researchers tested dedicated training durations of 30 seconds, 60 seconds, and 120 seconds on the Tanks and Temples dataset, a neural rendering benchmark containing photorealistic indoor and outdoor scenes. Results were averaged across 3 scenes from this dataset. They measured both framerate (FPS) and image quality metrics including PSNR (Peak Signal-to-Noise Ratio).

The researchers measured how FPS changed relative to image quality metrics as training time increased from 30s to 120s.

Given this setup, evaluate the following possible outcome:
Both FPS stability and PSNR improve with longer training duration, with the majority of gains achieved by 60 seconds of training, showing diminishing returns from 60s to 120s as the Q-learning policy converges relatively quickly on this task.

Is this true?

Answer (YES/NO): NO